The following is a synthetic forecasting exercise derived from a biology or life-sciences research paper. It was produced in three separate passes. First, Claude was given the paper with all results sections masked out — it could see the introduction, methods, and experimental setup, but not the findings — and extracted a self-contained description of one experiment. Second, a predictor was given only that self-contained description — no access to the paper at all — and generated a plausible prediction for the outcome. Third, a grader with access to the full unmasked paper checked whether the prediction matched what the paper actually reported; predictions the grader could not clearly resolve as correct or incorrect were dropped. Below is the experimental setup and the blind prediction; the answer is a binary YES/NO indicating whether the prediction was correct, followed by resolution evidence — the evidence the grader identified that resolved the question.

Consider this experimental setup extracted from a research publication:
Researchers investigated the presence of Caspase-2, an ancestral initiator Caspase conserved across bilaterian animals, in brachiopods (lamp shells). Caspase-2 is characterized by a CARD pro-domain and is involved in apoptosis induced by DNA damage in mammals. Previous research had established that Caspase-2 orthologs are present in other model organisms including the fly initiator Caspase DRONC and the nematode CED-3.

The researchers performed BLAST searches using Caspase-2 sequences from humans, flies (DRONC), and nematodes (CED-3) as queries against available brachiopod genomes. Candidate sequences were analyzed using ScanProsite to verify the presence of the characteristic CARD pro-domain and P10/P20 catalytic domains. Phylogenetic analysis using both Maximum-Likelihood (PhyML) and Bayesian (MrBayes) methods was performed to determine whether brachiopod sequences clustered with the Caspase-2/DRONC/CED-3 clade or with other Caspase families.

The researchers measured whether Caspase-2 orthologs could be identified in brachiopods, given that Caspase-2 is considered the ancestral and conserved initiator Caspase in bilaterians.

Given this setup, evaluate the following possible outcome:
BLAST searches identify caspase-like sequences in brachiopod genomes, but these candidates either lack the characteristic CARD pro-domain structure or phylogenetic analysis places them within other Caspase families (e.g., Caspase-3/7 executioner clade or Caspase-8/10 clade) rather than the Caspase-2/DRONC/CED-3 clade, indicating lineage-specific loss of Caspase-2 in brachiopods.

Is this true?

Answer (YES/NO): YES